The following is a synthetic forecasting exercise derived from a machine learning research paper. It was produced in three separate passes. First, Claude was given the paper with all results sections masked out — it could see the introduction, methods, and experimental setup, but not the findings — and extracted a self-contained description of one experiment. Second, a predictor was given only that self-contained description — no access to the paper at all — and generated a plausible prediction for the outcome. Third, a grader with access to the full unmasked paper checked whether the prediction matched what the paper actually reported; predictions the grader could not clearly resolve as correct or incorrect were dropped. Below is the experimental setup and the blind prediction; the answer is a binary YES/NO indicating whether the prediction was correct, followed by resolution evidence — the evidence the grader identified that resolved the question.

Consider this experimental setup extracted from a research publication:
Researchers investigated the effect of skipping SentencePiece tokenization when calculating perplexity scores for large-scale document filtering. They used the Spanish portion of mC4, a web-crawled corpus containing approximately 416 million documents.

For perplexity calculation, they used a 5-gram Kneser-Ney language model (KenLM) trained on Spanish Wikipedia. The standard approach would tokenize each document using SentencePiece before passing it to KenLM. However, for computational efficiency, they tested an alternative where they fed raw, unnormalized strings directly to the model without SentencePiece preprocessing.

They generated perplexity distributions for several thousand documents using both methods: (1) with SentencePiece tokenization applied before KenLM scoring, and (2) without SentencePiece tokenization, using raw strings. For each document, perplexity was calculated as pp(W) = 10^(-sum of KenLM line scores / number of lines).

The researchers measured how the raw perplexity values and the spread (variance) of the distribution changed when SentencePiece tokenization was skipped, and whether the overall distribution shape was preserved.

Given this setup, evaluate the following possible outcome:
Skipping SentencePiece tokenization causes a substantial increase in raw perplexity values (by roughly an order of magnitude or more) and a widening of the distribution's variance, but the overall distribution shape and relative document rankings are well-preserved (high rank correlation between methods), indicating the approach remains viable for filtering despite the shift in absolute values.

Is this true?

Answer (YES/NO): NO